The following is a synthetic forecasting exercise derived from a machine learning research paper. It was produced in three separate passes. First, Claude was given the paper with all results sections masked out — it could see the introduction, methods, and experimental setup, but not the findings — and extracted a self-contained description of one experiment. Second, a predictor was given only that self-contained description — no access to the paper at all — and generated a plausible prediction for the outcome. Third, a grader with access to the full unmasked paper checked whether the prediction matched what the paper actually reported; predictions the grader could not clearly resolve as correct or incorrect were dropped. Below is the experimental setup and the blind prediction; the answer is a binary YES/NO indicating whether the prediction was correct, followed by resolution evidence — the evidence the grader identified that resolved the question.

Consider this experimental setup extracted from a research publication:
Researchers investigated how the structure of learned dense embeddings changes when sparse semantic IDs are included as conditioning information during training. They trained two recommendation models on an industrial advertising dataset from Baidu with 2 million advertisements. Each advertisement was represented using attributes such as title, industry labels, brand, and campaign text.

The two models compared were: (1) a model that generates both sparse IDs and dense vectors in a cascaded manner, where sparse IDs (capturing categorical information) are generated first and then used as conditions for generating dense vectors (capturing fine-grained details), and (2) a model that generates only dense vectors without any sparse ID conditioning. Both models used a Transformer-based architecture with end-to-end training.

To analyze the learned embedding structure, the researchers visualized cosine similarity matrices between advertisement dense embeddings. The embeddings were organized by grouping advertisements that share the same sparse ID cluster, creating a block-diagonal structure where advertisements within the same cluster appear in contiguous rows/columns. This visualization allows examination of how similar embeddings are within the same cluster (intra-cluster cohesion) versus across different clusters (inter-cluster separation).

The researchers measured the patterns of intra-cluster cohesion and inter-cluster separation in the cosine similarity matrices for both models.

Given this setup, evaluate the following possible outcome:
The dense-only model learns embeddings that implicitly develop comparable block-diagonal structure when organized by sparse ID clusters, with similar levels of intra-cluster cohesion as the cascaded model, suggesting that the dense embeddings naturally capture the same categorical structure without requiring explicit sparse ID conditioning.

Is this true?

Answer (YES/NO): NO